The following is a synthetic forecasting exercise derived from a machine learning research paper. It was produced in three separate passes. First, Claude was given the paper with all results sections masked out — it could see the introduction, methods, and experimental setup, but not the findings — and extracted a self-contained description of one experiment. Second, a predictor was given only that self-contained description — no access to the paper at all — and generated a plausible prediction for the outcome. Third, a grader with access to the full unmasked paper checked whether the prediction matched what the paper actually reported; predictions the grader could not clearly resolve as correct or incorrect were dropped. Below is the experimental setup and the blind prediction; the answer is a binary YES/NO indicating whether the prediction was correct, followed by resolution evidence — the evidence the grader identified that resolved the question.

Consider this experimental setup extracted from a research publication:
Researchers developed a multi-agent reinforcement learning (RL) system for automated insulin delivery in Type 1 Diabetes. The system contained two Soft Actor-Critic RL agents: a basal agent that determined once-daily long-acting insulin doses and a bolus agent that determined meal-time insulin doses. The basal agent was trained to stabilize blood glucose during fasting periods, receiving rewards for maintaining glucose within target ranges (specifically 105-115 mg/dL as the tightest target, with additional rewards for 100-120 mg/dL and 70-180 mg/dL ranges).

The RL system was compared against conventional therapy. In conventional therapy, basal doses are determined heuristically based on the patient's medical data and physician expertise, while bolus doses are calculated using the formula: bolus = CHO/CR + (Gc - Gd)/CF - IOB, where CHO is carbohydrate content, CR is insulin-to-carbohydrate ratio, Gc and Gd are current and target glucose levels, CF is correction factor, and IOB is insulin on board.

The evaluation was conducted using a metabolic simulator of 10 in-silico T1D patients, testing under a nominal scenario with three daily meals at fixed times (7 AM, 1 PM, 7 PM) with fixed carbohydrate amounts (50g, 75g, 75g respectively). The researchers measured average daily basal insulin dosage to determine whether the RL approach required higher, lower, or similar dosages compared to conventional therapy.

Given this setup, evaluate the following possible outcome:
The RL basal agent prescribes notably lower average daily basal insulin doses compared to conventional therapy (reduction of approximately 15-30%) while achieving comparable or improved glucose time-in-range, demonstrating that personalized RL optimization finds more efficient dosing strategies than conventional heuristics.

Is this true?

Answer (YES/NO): NO